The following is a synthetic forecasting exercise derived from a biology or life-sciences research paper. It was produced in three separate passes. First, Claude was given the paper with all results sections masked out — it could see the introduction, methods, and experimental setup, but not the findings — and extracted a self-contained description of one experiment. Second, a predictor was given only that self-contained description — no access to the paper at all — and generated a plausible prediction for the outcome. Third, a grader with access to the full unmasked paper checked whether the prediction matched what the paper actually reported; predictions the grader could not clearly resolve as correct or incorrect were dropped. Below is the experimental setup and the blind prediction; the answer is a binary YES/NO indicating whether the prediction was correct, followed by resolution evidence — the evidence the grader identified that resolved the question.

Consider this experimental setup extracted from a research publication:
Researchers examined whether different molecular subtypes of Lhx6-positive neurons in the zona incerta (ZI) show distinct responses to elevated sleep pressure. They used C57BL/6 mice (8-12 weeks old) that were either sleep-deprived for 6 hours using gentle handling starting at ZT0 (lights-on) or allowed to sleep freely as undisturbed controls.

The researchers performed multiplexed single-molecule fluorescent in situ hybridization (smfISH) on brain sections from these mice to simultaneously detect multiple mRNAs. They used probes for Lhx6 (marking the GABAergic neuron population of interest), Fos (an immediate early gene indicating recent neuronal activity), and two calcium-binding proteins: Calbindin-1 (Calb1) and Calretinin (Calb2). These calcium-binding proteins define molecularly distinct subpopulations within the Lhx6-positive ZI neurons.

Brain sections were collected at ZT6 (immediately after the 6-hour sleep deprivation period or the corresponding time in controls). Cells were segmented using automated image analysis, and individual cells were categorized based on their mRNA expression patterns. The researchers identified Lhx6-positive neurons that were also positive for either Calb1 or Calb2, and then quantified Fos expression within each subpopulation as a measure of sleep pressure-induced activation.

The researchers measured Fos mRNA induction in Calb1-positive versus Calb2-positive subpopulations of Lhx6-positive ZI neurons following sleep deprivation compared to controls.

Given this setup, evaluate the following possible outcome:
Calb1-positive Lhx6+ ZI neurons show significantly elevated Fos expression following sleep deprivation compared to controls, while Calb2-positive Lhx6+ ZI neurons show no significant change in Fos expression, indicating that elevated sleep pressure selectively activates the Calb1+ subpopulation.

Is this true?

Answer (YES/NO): NO